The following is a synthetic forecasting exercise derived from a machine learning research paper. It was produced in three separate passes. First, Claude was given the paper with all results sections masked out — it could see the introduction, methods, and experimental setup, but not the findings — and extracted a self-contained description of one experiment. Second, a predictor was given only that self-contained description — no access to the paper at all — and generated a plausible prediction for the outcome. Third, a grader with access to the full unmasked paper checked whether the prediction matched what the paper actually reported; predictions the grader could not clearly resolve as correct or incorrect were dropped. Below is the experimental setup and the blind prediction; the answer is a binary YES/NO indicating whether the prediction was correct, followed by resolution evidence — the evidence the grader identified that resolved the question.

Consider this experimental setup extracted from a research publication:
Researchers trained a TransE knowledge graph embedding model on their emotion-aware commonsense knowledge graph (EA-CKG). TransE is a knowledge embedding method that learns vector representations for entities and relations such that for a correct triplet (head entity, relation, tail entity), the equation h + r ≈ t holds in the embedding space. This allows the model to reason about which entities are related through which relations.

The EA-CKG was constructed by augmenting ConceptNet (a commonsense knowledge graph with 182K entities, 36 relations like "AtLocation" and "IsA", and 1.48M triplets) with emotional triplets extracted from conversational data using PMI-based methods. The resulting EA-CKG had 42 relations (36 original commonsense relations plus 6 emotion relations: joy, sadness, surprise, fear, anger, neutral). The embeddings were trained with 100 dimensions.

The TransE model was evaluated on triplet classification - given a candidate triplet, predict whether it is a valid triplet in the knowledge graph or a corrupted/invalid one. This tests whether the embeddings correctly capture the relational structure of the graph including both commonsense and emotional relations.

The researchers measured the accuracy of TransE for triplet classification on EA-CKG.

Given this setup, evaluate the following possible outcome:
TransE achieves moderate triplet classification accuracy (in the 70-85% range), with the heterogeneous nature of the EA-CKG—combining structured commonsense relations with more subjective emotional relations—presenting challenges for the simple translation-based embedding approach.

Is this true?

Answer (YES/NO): NO